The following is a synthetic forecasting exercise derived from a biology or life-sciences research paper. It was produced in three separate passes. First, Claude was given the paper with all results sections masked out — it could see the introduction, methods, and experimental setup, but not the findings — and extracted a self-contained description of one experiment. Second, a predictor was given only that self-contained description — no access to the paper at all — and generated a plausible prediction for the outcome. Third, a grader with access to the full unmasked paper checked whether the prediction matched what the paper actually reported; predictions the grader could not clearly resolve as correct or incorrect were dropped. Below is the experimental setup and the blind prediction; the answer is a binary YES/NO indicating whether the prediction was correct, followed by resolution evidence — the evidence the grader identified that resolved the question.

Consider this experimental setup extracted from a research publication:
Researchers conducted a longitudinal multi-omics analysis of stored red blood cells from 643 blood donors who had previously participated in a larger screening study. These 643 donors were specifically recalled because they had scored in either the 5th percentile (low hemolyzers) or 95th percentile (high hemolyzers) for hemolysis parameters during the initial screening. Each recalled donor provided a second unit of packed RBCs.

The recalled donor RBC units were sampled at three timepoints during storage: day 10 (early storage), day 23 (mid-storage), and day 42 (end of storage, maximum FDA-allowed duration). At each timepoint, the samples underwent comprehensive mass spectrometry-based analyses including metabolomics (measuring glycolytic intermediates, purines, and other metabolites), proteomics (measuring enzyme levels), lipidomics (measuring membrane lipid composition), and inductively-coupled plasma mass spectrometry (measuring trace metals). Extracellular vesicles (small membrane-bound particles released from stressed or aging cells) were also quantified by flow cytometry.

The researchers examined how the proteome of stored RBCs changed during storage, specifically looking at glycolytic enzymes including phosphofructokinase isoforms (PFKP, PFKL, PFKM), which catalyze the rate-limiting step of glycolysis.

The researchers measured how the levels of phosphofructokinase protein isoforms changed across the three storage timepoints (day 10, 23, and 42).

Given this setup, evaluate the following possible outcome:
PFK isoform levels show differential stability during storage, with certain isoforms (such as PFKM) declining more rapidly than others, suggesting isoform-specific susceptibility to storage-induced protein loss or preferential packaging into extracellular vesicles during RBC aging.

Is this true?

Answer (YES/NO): NO